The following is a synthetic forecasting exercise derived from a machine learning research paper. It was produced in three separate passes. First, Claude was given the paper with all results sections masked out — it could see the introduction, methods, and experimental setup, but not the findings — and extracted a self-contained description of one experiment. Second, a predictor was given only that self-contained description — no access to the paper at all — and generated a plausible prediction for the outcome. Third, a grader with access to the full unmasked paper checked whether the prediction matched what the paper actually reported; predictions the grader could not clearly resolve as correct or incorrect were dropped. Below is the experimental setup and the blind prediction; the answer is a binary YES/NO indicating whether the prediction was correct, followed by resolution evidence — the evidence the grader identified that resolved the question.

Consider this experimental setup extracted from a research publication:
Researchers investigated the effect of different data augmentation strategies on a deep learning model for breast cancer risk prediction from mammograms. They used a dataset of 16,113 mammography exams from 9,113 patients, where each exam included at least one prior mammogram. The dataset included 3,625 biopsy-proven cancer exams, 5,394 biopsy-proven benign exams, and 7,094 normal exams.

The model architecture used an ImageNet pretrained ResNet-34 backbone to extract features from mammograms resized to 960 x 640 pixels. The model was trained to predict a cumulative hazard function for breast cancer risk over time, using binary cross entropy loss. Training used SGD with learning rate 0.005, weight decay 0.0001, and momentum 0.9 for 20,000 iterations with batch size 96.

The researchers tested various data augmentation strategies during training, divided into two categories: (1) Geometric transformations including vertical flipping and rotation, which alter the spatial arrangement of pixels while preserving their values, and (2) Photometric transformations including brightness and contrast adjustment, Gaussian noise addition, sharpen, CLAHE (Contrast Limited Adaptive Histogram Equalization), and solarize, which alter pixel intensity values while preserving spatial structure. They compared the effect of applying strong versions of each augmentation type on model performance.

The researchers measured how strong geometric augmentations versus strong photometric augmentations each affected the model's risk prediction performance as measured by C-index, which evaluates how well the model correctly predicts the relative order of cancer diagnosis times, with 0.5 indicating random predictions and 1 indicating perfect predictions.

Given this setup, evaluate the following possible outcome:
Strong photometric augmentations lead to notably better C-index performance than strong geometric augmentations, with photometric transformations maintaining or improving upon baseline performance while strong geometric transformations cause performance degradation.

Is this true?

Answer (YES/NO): YES